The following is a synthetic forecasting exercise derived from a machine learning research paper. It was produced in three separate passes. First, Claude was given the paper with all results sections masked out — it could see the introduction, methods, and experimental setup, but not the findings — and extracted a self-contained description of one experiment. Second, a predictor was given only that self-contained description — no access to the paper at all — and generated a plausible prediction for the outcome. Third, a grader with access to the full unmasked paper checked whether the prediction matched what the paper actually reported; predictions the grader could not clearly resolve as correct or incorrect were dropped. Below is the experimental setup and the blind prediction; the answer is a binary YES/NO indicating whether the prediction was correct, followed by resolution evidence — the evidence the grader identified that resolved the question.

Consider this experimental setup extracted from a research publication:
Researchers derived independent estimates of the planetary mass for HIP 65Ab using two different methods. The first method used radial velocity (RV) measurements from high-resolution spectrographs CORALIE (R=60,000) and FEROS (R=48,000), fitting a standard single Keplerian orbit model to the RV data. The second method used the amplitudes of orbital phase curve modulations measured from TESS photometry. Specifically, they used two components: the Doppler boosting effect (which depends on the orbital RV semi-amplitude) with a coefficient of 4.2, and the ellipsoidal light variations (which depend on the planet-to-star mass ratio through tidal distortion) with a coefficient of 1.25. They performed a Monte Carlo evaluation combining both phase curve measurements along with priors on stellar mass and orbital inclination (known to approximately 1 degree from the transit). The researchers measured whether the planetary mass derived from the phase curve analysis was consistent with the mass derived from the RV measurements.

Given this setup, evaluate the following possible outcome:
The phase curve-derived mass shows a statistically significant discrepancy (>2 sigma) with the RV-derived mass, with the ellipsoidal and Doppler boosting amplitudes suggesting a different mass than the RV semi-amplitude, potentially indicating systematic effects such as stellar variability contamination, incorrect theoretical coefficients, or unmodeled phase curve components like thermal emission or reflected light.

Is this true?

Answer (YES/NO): NO